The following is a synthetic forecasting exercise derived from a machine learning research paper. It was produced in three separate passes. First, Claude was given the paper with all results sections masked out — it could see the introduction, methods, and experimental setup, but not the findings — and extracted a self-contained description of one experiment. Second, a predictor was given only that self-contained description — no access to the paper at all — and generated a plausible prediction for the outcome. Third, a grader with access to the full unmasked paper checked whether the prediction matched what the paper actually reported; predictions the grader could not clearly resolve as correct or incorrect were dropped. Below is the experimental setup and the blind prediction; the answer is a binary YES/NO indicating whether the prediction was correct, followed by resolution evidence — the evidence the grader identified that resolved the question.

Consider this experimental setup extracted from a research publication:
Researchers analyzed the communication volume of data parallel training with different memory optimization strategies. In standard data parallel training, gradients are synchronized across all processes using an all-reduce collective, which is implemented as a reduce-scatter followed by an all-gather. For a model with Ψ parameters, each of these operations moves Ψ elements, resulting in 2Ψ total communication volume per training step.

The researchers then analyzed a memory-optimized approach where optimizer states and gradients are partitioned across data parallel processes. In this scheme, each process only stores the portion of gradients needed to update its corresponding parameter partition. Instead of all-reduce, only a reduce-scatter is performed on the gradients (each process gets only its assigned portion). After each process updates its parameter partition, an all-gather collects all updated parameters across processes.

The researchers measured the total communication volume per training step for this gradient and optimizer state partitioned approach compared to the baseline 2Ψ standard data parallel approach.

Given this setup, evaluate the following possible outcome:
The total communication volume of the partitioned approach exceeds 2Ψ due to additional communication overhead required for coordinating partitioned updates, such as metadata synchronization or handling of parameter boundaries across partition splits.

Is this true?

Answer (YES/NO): NO